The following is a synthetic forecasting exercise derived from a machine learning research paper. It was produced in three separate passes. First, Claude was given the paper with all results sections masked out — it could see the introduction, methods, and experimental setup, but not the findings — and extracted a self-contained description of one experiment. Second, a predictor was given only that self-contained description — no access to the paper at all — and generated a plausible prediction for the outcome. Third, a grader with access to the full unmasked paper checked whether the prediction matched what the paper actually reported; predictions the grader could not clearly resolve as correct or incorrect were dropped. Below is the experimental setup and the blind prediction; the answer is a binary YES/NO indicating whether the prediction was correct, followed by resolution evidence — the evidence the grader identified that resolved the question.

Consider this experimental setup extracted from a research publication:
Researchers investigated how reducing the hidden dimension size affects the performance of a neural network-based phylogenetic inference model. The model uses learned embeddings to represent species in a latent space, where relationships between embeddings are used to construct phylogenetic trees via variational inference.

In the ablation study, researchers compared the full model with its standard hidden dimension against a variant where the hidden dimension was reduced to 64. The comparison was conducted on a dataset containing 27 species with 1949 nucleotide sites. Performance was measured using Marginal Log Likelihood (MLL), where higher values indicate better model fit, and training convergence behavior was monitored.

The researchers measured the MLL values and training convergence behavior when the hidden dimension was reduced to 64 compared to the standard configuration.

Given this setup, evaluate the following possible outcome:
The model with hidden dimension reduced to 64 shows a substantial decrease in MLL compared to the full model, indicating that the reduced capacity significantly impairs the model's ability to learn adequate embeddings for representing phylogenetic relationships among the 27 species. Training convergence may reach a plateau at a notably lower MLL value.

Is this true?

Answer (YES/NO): YES